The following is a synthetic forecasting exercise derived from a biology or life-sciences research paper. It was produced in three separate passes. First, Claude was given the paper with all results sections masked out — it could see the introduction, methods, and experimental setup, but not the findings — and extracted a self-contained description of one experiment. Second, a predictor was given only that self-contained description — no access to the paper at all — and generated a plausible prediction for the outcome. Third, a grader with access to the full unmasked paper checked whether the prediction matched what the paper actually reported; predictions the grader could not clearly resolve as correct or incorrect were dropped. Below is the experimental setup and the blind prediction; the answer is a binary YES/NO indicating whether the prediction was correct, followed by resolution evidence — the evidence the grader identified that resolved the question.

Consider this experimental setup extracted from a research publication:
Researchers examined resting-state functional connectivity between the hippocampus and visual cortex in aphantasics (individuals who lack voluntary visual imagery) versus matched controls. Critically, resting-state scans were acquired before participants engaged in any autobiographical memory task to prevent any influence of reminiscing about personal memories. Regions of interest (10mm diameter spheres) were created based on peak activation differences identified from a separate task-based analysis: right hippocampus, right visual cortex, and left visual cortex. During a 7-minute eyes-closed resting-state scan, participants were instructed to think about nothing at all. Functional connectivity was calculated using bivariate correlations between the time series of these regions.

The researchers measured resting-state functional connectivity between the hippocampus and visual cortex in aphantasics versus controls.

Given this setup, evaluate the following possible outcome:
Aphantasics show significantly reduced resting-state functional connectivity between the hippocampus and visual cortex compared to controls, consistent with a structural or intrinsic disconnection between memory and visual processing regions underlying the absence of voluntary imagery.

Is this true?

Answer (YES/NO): NO